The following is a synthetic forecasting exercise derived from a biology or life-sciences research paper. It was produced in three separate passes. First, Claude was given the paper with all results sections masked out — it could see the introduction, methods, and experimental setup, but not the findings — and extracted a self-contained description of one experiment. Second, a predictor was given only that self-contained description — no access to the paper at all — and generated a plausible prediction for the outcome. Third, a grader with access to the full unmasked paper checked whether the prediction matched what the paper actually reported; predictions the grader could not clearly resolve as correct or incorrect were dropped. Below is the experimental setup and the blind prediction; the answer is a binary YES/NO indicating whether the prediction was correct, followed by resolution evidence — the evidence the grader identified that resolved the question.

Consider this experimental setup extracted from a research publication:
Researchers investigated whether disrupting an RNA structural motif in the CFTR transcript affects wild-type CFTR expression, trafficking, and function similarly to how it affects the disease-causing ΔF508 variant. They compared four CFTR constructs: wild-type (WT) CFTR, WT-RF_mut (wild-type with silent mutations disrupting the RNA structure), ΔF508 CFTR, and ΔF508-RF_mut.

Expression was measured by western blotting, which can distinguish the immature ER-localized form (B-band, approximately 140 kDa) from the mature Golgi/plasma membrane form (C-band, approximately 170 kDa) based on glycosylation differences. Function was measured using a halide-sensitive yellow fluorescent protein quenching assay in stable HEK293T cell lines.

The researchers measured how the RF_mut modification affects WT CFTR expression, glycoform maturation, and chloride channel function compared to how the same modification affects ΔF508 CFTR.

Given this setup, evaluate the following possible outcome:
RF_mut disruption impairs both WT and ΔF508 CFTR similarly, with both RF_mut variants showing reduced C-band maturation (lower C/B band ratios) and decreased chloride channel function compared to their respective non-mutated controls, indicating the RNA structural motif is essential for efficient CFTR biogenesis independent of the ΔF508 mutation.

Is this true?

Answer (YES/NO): NO